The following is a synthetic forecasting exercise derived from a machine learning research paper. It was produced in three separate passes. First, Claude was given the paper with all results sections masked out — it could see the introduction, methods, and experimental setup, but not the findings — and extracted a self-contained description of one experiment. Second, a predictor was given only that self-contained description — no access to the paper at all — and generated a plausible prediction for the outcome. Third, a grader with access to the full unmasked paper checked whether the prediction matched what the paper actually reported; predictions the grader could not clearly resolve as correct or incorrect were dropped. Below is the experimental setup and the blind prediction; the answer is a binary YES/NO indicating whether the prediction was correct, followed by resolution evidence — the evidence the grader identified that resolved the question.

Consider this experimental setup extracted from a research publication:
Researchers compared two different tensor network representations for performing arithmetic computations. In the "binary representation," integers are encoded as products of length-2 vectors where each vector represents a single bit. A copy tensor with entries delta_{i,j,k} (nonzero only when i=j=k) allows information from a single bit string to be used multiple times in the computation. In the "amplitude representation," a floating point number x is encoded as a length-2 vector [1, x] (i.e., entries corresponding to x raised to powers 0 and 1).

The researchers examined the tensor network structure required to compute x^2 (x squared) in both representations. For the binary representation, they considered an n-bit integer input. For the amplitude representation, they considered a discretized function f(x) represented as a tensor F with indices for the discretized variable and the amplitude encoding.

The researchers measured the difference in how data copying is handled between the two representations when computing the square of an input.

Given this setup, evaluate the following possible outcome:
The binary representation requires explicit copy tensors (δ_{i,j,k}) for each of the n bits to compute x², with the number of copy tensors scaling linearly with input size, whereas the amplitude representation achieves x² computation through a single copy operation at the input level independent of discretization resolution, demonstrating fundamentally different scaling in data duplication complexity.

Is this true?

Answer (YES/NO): NO